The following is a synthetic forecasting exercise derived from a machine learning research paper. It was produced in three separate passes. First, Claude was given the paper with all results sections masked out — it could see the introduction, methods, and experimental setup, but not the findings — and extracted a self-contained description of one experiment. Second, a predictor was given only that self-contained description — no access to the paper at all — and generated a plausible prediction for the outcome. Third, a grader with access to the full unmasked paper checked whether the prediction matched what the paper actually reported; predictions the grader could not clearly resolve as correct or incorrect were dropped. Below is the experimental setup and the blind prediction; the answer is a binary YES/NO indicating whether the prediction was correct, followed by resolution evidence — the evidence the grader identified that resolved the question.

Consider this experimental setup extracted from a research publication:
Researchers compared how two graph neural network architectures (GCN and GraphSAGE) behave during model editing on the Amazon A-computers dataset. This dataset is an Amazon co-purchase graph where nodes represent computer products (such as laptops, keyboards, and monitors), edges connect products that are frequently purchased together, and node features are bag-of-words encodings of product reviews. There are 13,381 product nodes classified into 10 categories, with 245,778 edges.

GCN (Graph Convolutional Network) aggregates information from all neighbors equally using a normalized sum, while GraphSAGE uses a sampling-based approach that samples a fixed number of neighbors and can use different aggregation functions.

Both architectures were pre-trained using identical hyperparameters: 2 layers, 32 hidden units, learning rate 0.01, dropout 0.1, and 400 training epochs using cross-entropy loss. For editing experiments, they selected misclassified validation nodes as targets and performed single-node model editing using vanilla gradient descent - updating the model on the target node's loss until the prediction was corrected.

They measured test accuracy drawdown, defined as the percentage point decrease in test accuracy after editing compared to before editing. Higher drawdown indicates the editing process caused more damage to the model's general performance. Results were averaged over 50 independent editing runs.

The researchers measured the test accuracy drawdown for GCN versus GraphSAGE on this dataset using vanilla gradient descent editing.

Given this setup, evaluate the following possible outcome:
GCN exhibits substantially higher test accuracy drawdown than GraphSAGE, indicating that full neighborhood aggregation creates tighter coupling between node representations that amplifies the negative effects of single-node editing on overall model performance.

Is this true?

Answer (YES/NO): NO